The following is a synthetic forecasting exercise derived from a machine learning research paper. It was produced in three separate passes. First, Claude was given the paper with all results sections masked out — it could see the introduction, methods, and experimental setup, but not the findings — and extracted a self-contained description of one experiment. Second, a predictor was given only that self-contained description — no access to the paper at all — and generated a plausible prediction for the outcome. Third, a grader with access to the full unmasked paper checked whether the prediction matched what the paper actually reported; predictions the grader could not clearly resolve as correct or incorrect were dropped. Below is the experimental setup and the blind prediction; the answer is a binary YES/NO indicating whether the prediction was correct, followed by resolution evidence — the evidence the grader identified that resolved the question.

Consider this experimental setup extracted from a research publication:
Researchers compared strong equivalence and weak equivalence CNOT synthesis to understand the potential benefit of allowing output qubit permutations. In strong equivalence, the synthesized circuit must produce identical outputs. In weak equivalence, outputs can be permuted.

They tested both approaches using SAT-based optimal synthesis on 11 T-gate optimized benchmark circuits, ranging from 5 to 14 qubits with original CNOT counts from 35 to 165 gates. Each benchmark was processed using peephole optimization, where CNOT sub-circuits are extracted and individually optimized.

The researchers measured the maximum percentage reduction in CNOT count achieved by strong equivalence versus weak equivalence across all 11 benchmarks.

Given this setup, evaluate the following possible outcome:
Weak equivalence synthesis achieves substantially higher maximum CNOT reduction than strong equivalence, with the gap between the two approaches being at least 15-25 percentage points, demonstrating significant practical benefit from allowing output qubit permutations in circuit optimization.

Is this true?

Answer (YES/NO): YES